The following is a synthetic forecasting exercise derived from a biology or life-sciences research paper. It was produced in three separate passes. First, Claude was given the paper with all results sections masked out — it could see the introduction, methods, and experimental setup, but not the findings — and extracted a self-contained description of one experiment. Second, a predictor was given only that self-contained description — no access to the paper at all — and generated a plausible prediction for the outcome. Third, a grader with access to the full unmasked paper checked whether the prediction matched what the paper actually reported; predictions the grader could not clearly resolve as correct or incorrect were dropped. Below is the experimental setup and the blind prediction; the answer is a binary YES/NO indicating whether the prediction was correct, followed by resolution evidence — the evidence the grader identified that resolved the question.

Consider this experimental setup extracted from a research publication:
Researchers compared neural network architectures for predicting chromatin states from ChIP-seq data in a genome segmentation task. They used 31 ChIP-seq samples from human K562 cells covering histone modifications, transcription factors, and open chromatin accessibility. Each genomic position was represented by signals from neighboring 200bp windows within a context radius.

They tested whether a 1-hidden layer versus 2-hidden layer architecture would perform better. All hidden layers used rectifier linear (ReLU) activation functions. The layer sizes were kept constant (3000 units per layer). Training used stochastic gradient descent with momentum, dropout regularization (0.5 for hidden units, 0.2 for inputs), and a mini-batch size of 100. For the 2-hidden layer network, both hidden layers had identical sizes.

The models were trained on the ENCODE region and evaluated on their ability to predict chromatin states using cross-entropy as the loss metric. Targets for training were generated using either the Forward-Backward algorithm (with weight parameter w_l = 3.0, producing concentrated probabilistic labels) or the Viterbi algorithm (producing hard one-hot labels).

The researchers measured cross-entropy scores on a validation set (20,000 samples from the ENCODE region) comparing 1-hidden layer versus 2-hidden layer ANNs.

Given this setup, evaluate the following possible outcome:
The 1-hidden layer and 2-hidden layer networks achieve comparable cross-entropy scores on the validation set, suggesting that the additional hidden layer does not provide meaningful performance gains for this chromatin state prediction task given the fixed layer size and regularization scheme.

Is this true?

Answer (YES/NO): NO